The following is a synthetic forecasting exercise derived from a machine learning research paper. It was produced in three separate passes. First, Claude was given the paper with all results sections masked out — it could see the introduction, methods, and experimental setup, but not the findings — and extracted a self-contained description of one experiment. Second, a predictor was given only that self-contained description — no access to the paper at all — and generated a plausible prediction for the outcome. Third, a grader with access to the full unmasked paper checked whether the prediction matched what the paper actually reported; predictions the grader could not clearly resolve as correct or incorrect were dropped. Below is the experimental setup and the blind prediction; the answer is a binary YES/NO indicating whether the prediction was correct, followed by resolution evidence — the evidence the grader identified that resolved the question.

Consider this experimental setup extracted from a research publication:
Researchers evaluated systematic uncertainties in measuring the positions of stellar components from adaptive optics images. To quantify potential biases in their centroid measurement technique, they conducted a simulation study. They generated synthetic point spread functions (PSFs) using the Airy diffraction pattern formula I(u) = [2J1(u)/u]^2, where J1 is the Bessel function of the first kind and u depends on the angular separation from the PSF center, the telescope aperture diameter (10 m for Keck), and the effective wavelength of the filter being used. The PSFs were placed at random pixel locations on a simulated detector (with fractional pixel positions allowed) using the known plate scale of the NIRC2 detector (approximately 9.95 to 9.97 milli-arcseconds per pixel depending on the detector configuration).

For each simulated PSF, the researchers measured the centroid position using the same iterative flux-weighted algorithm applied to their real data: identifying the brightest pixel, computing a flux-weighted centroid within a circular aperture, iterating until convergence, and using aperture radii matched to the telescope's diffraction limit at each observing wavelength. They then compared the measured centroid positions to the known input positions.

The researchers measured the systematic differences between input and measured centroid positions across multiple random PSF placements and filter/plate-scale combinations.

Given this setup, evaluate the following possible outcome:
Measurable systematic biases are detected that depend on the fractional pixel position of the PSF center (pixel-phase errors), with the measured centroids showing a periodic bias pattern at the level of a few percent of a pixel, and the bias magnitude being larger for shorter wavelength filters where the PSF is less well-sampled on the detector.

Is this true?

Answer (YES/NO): NO